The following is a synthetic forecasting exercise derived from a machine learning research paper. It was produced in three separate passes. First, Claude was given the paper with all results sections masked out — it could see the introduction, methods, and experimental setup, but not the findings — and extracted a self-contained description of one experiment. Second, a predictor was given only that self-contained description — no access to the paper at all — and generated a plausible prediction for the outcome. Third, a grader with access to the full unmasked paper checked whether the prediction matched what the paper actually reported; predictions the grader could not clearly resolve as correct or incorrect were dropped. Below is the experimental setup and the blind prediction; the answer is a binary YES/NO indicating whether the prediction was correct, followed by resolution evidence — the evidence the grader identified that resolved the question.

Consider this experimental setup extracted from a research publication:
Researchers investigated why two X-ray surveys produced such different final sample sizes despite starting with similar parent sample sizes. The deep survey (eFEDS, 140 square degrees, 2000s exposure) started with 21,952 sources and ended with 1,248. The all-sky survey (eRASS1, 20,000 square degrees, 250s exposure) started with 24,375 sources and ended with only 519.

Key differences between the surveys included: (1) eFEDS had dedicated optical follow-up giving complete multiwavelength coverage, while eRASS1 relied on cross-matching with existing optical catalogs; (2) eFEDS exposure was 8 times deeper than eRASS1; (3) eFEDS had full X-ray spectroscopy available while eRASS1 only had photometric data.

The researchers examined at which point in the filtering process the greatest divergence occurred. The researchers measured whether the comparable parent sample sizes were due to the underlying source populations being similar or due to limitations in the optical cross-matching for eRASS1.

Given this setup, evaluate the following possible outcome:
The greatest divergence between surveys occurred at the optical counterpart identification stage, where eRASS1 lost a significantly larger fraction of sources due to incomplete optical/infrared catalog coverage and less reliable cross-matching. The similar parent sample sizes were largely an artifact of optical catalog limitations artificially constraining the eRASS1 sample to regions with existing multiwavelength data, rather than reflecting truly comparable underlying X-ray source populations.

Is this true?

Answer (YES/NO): NO